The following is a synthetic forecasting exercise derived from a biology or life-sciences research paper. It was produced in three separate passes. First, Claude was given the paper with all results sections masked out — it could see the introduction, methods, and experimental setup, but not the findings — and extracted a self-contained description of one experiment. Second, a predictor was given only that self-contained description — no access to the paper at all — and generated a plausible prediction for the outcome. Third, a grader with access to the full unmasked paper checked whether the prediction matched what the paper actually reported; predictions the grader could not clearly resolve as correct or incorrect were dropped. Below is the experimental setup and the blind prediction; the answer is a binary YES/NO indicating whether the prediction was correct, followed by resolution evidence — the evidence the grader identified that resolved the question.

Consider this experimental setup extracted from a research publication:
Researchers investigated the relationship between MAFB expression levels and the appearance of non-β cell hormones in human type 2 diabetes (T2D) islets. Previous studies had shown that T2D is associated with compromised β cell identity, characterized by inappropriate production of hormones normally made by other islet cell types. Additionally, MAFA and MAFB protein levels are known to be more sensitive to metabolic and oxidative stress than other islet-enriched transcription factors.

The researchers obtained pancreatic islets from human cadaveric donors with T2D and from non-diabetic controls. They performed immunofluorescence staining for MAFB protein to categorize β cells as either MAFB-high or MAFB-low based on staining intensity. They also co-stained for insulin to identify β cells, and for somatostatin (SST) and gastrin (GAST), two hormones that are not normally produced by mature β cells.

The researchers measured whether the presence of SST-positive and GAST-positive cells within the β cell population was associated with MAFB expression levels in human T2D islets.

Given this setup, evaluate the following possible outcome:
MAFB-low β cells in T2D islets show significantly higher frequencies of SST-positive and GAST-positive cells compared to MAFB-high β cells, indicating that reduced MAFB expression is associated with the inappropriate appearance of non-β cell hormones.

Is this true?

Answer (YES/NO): YES